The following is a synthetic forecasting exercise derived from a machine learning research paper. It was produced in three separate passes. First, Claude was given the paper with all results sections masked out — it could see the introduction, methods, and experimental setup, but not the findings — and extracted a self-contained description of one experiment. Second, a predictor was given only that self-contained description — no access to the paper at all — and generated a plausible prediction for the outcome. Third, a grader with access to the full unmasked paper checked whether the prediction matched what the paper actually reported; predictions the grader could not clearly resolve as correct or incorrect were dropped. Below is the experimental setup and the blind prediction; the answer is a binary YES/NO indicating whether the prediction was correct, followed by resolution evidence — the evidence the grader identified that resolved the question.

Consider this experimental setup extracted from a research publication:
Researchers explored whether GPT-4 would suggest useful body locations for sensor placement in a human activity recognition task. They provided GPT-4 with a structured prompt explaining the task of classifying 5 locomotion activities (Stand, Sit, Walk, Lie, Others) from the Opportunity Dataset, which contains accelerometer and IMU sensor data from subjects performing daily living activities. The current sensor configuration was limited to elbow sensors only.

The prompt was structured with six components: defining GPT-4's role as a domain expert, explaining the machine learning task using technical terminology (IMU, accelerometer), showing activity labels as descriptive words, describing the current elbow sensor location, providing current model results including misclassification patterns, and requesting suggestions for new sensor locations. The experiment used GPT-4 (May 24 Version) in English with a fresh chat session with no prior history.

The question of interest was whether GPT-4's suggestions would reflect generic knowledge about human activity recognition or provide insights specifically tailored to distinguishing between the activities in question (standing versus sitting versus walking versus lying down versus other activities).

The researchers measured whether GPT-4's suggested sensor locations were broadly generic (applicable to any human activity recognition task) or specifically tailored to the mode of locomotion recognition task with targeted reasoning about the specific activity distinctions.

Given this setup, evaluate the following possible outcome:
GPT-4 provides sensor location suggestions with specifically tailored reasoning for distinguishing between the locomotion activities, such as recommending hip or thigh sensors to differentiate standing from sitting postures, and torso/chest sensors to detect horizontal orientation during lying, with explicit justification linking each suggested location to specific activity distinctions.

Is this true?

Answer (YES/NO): NO